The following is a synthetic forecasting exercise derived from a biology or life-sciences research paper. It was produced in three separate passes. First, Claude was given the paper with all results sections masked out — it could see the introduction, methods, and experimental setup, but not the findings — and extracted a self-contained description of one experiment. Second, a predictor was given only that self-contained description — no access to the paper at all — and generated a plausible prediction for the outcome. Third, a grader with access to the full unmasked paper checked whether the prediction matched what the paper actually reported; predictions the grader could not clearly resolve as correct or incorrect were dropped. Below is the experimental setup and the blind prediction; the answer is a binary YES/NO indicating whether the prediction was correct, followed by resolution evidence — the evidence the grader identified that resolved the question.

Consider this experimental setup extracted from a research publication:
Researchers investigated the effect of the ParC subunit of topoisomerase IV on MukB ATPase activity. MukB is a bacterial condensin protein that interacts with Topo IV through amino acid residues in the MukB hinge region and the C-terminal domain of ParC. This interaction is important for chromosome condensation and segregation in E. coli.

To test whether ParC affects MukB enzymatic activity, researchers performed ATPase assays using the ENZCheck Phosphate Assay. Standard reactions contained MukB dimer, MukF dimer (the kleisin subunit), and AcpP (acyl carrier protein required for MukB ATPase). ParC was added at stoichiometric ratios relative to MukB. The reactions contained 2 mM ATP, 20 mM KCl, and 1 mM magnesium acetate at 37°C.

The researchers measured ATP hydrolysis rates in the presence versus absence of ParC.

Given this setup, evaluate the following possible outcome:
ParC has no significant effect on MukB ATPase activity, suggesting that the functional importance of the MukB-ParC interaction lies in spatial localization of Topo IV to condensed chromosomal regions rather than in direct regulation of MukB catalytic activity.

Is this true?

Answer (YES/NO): NO